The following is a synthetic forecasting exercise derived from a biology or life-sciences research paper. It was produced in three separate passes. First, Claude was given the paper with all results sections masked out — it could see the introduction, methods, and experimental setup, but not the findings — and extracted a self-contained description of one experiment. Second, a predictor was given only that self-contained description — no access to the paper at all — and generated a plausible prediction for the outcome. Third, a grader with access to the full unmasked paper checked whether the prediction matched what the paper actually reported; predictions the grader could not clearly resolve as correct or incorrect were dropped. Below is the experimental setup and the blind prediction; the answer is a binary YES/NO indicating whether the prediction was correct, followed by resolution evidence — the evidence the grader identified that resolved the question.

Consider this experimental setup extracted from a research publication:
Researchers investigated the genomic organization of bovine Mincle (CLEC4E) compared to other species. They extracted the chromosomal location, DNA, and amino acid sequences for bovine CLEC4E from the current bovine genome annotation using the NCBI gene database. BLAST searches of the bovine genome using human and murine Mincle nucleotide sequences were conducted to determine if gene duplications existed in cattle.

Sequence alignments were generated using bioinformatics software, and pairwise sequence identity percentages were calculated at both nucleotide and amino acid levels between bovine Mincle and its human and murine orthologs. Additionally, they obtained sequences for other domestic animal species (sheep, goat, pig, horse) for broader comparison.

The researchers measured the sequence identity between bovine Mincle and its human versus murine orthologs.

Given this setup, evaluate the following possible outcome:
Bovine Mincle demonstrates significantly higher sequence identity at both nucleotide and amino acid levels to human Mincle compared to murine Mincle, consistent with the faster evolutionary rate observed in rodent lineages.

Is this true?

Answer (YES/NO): NO